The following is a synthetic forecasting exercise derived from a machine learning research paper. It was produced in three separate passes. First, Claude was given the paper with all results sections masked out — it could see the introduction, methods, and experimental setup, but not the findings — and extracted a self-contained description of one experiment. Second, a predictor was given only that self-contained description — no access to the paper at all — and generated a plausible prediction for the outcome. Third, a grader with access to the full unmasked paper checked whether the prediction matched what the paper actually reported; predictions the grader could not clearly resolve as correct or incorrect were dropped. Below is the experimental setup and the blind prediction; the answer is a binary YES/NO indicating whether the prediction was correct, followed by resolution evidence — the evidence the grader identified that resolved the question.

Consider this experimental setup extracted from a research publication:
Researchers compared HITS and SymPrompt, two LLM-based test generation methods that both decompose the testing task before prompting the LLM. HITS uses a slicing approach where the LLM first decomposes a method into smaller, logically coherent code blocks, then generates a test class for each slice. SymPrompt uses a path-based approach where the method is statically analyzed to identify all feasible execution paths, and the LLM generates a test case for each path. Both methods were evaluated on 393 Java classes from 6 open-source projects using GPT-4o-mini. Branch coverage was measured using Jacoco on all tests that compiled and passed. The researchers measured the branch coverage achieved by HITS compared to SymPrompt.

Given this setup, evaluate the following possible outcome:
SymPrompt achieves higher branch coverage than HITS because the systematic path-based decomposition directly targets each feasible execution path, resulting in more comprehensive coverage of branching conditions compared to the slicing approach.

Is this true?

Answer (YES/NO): NO